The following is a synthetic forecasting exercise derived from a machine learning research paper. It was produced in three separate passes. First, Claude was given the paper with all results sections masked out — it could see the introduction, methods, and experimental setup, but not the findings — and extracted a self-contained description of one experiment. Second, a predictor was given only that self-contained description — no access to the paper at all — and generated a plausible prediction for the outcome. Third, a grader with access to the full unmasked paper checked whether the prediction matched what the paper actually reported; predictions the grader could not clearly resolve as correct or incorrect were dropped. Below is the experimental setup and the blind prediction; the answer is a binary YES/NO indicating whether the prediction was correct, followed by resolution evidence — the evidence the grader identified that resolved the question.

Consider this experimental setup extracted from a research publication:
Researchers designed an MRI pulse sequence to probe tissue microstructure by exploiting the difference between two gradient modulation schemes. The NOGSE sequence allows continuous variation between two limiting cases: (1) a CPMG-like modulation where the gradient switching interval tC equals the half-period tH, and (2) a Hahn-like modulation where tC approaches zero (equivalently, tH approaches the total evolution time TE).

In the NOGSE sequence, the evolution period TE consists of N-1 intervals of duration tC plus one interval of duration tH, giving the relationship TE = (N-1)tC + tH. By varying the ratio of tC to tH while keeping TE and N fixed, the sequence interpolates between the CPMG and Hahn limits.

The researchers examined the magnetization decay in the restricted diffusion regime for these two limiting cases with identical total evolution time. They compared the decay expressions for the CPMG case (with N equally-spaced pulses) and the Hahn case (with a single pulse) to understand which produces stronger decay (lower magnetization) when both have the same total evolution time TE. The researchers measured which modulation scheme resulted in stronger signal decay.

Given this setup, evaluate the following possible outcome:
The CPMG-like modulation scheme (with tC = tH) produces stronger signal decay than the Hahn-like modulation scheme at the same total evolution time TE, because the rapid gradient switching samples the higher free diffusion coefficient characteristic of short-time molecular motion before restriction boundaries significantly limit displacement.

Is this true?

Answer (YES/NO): NO